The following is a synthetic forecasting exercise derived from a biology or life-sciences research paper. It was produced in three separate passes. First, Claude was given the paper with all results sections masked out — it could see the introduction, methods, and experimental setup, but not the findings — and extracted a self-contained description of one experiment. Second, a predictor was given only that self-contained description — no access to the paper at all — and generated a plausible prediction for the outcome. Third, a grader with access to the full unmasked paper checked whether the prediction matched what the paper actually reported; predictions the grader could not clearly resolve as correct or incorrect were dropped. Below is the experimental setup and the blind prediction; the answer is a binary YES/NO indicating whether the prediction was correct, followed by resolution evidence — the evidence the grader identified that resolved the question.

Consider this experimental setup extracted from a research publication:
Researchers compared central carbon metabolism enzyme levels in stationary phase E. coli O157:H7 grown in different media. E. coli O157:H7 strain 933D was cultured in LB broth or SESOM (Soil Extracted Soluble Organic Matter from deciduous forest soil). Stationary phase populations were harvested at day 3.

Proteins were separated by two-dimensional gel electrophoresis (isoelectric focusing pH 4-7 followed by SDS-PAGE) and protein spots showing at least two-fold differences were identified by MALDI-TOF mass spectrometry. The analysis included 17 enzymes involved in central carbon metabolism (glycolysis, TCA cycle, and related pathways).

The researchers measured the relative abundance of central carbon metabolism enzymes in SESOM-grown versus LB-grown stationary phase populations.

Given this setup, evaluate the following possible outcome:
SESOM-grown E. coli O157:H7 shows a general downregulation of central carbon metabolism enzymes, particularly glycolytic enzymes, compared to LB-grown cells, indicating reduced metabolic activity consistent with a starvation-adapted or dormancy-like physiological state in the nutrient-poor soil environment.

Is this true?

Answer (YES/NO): YES